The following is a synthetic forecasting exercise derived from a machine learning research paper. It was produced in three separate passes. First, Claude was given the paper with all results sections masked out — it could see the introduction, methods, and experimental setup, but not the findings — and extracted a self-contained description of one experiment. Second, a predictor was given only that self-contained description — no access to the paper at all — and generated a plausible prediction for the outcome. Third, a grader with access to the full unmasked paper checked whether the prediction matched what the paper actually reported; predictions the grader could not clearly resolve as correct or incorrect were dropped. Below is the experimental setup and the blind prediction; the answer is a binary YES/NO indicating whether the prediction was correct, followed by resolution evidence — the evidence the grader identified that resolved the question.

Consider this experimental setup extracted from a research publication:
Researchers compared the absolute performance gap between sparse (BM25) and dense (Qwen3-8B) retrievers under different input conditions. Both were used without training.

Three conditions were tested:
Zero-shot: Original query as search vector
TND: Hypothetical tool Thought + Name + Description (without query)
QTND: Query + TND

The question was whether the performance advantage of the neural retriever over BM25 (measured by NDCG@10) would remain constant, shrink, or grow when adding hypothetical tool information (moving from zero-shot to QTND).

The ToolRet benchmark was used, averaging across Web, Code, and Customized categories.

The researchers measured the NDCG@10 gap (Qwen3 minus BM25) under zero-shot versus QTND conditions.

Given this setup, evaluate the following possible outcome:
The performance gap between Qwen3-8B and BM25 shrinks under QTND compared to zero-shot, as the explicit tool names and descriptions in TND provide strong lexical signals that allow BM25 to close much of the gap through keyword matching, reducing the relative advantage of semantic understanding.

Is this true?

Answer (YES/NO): YES